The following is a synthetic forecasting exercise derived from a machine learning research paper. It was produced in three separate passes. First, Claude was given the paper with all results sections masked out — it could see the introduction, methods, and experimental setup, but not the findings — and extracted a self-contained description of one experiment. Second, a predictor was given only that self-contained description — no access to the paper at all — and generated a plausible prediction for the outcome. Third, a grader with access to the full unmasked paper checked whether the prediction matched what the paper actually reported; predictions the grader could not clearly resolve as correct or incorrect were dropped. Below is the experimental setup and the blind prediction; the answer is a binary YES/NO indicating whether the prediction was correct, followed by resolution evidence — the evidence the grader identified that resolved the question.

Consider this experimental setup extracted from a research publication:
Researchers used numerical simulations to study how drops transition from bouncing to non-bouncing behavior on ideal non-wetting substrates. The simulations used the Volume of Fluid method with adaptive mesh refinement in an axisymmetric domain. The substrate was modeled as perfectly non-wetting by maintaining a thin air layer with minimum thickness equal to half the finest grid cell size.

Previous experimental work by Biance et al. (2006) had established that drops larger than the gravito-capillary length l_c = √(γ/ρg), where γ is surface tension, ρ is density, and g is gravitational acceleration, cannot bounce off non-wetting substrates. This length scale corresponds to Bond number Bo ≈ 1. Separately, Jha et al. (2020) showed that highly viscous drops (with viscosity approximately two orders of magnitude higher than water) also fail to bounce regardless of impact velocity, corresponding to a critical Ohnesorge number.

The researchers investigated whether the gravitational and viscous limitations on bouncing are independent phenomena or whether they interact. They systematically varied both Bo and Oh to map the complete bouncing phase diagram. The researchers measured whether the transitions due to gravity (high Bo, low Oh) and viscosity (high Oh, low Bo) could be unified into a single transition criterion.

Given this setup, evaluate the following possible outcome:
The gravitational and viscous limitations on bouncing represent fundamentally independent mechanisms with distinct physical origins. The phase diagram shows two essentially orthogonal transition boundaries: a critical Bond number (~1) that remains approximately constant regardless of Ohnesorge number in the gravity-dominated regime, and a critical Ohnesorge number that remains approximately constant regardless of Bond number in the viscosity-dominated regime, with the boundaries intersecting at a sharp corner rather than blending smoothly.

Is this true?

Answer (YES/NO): NO